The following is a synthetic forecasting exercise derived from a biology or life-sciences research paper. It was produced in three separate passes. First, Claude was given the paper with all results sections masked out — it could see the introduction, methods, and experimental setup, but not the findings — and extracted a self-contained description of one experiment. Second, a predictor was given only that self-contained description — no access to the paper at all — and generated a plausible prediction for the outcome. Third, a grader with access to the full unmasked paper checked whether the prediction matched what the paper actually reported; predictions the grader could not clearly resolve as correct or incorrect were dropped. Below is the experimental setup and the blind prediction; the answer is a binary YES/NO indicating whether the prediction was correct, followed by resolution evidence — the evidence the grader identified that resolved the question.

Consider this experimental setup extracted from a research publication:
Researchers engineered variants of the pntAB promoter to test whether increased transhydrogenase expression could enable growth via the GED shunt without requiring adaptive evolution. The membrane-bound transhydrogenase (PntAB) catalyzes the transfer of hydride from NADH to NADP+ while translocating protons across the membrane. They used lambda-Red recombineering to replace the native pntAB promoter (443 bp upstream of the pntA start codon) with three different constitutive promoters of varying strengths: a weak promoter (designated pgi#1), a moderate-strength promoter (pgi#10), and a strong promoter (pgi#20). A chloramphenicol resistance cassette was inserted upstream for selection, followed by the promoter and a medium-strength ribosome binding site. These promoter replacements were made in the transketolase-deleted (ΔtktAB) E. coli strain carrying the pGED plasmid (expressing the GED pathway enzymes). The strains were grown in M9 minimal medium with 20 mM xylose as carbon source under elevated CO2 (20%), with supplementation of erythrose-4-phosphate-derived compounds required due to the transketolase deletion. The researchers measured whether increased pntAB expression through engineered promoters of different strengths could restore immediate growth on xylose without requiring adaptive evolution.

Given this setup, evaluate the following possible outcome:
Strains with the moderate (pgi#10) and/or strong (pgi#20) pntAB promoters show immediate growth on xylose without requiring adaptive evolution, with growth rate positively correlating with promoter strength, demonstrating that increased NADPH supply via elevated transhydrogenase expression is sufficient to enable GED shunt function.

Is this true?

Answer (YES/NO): NO